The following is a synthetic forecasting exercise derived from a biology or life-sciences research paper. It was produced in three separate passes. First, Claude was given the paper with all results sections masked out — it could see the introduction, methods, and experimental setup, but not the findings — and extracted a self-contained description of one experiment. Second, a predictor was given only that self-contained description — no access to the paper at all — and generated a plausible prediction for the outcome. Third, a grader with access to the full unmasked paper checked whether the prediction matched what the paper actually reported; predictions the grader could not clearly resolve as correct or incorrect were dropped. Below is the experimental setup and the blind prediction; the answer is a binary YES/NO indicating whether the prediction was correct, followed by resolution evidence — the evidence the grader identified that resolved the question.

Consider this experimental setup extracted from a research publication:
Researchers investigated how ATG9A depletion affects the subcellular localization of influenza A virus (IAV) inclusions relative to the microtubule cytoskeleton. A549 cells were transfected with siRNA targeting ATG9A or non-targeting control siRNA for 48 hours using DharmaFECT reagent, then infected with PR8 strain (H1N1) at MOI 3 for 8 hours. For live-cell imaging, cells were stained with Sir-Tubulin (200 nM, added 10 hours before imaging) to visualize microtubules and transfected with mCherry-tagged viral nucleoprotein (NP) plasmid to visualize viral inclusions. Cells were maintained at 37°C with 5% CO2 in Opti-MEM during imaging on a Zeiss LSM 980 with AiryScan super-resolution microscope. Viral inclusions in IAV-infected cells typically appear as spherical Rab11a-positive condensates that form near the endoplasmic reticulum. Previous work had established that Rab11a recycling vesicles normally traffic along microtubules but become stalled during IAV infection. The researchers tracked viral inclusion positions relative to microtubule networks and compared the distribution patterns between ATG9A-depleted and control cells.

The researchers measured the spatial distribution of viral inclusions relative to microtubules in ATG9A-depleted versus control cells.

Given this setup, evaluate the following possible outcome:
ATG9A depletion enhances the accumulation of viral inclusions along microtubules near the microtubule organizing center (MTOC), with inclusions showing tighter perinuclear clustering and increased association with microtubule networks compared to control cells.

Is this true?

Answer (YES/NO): NO